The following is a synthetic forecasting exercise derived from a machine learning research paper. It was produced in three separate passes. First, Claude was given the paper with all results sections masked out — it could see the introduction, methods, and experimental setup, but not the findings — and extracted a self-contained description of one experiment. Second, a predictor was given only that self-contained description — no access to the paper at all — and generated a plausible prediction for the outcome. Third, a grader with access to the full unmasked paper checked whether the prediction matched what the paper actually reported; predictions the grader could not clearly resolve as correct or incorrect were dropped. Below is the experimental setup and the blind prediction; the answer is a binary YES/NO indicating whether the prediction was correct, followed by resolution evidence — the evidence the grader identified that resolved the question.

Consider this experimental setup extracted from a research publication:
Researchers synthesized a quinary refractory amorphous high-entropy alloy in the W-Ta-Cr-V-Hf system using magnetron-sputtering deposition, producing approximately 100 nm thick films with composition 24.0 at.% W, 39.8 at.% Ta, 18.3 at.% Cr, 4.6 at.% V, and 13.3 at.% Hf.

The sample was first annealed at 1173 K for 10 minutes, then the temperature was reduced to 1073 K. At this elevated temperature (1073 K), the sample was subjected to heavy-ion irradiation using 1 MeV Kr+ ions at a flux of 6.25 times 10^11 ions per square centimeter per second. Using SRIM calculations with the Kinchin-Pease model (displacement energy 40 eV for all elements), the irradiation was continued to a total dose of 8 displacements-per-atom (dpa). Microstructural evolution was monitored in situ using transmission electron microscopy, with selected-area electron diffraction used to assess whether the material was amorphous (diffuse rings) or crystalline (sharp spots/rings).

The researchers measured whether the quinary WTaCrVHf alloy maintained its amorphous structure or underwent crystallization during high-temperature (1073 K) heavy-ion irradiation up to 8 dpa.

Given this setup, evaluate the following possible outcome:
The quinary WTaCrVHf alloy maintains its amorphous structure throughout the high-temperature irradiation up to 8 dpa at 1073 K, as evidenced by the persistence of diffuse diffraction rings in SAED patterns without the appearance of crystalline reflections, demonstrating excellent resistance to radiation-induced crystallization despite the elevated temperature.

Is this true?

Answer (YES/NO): NO